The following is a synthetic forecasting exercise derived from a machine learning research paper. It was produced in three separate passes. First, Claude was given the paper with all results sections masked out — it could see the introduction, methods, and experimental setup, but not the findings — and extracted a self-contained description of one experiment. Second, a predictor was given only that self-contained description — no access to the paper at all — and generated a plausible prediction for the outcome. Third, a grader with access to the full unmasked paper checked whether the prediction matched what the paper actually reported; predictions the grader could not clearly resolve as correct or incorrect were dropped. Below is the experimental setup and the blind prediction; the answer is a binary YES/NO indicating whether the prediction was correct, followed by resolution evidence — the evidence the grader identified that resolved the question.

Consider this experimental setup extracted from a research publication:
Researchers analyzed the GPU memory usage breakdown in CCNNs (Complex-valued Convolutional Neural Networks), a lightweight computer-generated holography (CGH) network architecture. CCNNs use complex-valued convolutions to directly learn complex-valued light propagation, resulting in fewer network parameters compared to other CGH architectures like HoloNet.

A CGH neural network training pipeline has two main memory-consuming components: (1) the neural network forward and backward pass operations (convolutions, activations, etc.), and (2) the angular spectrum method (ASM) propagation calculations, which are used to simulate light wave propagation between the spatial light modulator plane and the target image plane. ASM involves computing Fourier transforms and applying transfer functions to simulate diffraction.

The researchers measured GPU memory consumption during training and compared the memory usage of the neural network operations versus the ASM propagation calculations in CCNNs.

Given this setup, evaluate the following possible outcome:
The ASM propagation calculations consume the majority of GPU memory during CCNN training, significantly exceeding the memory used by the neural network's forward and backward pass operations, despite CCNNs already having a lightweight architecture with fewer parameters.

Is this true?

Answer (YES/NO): YES